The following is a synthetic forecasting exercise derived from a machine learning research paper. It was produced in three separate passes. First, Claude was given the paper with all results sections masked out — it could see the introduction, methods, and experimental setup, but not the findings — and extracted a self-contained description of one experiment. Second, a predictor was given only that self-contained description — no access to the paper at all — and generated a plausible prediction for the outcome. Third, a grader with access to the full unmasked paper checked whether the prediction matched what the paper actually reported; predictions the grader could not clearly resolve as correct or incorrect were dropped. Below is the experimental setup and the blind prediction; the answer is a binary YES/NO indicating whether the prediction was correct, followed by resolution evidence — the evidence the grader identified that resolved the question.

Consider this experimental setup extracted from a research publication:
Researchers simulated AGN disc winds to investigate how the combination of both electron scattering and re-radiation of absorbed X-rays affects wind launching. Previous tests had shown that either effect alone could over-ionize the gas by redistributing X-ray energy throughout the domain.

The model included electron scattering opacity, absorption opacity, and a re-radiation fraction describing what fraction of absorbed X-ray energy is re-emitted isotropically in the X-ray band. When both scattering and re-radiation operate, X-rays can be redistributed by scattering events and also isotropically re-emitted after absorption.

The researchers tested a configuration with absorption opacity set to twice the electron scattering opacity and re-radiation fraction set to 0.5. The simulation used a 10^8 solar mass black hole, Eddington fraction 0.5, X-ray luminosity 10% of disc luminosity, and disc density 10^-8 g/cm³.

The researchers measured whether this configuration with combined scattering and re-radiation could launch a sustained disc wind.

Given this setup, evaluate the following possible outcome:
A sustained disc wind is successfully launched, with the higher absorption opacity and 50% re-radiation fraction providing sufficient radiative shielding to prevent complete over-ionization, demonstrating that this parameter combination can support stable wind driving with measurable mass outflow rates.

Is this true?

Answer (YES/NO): NO